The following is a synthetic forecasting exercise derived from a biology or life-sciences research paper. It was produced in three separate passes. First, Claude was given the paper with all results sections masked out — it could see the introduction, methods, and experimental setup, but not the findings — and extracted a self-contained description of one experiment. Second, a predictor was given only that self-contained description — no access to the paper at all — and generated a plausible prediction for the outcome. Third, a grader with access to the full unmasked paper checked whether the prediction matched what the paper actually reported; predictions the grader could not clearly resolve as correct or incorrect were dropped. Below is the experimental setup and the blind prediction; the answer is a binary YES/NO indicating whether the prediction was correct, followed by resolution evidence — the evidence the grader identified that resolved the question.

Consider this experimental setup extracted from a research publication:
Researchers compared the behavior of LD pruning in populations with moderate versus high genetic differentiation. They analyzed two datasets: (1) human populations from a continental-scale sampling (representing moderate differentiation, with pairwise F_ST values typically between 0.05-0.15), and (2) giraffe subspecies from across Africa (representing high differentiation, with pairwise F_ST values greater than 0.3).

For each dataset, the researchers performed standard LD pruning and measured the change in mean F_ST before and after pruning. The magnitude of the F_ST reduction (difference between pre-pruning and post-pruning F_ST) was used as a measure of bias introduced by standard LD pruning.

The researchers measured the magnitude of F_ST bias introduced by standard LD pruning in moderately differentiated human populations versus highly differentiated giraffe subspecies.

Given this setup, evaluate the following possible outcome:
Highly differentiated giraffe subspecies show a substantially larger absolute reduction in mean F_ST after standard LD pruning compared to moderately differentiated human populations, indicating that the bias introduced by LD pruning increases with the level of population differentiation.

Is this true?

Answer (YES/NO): YES